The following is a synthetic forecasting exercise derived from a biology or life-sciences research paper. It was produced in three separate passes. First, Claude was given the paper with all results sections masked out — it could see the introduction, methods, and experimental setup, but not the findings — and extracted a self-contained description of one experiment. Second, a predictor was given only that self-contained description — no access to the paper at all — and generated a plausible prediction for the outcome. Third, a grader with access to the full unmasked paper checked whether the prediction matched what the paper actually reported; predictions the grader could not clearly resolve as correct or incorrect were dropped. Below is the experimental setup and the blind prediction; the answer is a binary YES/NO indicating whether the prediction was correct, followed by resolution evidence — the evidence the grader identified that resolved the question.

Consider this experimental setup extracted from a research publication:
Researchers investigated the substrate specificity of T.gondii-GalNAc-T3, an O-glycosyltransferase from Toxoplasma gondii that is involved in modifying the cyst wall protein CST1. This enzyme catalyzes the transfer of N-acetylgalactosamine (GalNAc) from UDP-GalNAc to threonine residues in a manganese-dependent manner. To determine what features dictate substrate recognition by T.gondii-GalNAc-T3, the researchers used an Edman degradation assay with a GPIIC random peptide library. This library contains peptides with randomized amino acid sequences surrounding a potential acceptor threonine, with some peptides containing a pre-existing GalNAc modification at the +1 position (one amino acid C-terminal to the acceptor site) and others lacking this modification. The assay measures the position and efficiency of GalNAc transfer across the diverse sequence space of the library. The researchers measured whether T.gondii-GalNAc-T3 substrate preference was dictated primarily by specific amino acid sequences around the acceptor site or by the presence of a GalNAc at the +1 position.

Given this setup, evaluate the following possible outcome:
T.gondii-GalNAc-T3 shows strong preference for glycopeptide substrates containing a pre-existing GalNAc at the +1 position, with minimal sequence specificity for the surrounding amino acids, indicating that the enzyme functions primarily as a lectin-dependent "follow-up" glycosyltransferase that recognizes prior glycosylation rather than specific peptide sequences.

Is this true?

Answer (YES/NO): NO